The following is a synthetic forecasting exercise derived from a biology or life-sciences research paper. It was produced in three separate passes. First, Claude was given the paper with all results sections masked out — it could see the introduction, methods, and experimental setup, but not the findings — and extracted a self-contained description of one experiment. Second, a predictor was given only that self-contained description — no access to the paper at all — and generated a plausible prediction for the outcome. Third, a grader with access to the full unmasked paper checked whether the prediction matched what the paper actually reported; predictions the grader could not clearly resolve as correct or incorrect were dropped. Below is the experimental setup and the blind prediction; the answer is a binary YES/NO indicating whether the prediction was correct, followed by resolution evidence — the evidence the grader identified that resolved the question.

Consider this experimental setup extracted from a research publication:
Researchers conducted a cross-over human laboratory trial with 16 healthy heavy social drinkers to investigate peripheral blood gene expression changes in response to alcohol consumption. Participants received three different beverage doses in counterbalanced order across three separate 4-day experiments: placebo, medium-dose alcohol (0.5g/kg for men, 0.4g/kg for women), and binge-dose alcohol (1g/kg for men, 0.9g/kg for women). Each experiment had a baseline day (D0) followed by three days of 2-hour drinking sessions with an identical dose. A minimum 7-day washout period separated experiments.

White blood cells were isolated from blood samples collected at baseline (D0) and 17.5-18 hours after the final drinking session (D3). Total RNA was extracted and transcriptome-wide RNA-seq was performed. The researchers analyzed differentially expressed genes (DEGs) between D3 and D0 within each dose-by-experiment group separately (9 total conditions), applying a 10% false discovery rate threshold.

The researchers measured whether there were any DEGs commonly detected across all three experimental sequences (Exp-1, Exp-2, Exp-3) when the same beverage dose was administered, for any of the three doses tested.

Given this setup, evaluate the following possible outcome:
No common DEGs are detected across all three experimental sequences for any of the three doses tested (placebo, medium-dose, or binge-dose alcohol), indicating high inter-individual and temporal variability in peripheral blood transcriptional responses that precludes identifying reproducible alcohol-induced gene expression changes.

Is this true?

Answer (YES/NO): YES